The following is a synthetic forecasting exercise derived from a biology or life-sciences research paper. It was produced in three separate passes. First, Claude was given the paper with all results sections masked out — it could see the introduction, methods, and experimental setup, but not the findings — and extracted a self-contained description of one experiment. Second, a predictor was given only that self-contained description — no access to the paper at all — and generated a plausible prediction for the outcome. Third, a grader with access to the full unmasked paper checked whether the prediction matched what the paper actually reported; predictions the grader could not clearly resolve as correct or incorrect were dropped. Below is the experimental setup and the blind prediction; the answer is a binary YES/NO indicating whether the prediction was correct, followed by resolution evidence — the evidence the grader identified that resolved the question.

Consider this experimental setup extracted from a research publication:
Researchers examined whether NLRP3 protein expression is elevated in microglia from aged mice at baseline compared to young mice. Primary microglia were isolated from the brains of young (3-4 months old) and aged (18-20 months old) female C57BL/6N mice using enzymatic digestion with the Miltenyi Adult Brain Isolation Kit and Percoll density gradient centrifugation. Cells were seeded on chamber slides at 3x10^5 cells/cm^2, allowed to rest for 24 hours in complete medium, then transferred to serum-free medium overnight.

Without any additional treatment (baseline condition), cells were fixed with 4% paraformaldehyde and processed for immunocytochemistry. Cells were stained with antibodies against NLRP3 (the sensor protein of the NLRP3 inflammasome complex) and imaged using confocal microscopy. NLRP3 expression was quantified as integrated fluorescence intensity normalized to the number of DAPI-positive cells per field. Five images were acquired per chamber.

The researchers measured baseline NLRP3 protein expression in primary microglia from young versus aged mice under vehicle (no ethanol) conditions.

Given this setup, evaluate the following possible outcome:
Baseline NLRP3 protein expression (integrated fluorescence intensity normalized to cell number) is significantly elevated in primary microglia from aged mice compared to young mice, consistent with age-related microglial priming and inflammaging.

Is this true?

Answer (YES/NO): NO